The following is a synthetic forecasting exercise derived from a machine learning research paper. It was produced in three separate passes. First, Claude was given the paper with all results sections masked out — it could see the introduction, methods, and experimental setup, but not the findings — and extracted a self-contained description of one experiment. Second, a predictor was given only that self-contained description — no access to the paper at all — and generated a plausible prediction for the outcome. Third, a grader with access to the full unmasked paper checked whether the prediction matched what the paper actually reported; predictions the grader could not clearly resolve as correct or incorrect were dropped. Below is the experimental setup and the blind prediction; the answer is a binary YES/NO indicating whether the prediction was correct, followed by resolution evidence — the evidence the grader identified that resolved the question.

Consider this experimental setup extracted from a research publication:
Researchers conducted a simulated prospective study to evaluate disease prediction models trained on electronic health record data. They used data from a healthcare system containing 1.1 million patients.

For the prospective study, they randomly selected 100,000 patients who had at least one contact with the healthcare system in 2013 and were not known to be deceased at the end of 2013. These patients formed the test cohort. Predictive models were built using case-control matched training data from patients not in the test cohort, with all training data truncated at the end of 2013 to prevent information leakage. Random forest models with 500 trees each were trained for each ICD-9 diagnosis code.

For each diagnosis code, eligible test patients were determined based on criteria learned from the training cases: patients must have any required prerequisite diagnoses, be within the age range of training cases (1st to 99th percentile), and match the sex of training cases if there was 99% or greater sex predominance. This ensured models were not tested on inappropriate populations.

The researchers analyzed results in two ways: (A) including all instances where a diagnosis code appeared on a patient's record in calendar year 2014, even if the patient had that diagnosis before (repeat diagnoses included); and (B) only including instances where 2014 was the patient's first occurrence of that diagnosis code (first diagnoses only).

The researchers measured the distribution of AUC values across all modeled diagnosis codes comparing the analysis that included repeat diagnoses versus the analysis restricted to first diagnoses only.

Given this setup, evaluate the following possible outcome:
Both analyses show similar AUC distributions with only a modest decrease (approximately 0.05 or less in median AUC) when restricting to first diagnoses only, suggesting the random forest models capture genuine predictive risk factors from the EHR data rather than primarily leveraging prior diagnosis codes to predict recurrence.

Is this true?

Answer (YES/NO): NO